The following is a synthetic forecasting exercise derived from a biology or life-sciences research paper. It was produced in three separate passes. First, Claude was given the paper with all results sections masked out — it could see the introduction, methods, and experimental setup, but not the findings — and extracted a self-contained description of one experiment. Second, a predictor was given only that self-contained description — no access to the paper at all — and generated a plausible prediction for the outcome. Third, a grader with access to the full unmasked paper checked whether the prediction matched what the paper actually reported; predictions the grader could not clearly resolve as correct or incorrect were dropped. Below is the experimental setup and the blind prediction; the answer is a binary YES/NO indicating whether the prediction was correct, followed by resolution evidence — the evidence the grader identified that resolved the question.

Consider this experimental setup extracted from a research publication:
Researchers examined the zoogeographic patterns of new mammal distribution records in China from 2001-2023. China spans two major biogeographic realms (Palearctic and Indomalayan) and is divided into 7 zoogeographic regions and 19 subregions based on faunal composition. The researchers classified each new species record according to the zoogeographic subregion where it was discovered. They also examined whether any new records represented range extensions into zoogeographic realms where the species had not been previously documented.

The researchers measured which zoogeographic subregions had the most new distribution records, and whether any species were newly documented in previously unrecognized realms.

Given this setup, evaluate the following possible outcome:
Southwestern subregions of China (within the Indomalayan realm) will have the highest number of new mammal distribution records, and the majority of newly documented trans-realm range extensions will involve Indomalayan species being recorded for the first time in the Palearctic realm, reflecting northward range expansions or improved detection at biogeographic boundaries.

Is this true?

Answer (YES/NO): NO